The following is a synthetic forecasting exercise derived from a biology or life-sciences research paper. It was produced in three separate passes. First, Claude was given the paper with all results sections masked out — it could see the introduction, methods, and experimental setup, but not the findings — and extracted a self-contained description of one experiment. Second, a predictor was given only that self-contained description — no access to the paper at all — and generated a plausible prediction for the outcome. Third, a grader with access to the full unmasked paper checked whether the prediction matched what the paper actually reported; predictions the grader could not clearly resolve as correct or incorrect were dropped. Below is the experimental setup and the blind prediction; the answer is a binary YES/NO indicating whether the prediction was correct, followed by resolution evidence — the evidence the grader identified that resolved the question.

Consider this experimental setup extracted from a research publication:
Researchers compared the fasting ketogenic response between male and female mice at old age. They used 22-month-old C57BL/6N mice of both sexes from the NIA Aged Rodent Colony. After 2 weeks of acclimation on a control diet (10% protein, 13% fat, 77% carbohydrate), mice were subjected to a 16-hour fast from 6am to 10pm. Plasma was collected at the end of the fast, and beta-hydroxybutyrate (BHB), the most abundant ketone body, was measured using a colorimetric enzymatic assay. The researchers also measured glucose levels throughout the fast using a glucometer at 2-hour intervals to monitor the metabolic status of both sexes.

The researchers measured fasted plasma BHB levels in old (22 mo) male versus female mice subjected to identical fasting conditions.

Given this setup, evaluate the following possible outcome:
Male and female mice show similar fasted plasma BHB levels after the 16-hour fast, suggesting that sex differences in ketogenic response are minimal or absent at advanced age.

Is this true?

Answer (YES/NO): NO